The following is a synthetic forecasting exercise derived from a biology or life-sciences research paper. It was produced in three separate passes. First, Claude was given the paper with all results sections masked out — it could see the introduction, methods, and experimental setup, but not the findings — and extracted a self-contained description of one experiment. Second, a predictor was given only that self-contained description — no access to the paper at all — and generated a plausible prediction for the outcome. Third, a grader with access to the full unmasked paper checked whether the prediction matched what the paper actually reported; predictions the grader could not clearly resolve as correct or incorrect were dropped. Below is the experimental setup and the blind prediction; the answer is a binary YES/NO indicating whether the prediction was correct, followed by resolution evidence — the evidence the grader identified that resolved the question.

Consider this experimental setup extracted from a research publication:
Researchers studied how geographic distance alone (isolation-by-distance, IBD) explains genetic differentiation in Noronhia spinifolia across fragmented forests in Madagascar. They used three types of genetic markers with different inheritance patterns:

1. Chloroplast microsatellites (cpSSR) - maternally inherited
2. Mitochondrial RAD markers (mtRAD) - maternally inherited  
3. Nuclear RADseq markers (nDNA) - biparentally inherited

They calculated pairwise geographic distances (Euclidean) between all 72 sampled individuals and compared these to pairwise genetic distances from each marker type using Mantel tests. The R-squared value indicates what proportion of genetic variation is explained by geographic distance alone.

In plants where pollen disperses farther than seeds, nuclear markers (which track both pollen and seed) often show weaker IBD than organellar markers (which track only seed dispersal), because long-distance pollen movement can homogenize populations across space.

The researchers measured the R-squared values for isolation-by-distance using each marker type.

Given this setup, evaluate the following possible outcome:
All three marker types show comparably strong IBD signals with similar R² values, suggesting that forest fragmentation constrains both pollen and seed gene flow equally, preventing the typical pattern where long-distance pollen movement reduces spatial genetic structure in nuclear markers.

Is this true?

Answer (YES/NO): NO